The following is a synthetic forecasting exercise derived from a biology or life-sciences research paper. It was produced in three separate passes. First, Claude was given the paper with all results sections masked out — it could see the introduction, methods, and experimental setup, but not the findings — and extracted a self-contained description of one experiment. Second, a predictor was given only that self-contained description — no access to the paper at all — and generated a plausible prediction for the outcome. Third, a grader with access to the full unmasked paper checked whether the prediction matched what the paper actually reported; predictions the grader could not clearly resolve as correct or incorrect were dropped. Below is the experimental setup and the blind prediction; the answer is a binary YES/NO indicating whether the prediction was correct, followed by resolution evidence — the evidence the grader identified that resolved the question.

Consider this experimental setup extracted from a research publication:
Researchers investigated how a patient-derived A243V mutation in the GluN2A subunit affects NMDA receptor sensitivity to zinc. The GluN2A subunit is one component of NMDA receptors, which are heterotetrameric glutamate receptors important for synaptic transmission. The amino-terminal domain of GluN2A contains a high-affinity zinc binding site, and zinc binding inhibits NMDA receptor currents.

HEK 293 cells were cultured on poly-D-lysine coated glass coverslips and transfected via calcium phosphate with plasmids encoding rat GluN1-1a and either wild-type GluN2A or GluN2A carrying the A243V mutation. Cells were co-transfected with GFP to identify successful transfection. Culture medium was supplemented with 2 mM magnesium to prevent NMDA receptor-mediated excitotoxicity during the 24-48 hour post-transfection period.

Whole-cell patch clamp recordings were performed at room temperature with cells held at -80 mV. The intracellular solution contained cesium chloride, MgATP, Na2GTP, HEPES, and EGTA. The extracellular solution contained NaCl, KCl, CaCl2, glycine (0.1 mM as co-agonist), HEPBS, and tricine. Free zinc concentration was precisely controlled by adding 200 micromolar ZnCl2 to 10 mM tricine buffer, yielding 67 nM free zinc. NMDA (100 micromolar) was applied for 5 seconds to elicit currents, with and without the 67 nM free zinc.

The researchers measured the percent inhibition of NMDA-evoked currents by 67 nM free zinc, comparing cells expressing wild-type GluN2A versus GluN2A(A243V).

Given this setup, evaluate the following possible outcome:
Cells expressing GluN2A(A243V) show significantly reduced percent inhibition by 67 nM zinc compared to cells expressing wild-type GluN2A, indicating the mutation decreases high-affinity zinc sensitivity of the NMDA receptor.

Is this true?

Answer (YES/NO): NO